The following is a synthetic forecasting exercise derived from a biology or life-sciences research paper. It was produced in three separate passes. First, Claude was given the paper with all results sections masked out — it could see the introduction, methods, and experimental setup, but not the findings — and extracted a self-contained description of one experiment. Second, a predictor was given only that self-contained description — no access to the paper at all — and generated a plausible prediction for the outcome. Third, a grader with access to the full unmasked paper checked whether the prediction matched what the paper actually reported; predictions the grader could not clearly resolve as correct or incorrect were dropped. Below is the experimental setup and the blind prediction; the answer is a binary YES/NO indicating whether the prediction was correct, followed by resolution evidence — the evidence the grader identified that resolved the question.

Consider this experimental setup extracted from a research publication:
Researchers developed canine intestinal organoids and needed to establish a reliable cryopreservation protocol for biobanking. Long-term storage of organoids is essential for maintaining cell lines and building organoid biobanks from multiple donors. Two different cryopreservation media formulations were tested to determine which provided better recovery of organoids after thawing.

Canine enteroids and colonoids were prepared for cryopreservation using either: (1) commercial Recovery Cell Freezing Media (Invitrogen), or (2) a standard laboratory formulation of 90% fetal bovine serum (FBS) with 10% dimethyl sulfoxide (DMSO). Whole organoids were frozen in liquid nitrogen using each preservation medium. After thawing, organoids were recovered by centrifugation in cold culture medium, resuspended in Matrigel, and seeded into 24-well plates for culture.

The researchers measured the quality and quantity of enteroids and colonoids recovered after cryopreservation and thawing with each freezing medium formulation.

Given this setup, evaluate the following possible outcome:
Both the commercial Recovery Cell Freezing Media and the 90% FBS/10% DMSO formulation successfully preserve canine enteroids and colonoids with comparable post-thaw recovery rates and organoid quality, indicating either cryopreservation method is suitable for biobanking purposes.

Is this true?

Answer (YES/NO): YES